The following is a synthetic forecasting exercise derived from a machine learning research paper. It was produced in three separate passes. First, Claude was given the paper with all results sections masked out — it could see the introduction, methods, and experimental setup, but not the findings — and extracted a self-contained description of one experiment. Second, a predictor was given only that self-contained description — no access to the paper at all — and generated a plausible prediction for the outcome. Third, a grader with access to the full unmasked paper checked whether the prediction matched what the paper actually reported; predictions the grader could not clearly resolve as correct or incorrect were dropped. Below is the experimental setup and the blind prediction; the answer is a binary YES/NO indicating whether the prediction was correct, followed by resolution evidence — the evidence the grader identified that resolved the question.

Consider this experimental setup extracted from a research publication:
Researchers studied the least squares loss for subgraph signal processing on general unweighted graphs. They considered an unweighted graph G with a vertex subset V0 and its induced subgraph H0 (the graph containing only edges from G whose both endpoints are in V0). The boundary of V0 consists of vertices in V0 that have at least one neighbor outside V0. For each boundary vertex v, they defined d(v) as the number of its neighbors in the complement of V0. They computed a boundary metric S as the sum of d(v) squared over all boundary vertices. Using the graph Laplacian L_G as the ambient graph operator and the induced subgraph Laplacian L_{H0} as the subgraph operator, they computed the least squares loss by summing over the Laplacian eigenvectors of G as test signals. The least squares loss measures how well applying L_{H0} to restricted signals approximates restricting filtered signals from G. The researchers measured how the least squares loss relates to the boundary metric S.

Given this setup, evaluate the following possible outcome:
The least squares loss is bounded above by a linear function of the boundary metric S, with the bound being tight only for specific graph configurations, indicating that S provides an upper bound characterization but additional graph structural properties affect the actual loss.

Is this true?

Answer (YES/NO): YES